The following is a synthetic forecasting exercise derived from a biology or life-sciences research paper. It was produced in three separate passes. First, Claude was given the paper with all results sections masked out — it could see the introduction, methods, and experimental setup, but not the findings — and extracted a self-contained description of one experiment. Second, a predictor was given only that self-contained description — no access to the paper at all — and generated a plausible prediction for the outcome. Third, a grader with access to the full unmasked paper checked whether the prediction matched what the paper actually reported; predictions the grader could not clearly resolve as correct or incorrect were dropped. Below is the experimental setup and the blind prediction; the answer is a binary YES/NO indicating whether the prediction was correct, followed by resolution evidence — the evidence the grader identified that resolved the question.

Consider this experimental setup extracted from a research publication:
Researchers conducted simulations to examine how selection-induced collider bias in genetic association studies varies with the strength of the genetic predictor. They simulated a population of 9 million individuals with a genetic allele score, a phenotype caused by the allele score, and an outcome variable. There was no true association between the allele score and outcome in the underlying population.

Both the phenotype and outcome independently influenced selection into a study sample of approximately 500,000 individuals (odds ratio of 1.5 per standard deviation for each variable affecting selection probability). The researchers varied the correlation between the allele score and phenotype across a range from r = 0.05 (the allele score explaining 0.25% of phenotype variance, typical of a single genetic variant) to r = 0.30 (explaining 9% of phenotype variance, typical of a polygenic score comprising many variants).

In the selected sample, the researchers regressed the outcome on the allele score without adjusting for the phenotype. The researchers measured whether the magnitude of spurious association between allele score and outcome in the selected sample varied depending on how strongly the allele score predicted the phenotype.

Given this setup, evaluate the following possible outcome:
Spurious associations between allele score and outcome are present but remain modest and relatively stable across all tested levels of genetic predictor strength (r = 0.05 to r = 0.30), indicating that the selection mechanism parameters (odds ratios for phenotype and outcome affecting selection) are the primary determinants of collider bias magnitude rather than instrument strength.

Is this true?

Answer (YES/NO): NO